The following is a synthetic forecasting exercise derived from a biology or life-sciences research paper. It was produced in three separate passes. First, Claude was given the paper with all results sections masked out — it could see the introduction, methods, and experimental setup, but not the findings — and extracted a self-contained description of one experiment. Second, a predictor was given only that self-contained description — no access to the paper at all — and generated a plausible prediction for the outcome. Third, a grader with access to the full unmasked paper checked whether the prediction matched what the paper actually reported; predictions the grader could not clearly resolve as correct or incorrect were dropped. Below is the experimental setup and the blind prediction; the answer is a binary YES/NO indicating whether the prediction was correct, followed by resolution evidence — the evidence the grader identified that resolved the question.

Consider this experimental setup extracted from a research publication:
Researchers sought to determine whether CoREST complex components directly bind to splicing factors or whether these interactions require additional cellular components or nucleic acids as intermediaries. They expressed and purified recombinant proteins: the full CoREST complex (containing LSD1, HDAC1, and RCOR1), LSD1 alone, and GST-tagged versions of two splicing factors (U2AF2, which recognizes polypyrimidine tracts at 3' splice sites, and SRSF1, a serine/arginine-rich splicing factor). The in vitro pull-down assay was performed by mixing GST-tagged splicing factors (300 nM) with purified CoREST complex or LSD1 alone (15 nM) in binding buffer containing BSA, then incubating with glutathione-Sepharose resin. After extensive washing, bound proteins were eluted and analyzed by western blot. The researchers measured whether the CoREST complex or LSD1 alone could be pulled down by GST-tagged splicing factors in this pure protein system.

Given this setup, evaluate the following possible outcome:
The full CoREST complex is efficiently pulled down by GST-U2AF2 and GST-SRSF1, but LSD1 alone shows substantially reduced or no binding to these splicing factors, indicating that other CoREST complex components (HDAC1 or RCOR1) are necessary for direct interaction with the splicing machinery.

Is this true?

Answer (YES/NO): NO